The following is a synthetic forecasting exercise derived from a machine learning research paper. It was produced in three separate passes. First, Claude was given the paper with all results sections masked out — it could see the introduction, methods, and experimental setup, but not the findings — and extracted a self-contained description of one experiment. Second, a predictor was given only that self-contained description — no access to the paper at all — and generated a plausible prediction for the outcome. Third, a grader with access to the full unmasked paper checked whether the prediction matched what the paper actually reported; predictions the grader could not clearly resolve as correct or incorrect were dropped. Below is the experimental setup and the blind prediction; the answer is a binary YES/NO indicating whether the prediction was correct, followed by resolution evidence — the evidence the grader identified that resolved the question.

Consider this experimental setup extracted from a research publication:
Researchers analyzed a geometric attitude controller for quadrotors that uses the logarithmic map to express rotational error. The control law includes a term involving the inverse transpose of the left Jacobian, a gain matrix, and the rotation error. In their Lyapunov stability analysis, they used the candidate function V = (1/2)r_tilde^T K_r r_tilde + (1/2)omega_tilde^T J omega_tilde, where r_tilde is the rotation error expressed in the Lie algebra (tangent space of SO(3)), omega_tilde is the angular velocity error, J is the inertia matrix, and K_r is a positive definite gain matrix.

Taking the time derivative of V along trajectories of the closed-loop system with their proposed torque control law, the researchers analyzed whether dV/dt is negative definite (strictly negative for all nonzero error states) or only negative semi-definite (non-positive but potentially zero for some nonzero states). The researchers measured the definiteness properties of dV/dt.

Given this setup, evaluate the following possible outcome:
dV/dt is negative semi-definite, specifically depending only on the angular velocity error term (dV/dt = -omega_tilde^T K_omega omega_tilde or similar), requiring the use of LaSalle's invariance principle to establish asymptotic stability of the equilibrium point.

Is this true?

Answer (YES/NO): YES